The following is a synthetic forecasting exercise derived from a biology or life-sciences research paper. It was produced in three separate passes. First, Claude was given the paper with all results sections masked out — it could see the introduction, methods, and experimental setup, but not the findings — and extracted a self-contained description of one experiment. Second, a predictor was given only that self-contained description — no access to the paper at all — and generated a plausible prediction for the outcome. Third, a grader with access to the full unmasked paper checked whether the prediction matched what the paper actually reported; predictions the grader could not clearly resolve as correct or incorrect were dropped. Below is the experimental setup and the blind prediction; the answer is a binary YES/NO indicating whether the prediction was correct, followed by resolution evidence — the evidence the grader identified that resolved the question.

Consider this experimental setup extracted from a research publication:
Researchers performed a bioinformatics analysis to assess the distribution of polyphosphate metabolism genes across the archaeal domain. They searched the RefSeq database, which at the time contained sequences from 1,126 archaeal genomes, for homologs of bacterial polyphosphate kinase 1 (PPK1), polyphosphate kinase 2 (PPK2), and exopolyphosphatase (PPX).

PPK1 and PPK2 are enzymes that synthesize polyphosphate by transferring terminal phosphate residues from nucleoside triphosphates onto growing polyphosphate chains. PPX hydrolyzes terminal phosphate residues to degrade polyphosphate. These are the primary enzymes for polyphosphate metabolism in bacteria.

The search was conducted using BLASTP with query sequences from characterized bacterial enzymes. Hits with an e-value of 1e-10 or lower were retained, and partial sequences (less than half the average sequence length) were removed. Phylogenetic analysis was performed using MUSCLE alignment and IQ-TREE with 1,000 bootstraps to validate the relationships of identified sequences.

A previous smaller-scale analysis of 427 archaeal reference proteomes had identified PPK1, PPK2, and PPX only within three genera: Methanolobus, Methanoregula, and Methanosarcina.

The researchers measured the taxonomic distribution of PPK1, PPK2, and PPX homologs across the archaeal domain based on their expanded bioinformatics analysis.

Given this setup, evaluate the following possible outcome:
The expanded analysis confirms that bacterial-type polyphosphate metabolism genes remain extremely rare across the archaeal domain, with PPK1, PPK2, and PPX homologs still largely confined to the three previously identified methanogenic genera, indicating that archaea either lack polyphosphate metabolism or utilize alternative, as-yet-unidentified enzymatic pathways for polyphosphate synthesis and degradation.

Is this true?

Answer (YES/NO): NO